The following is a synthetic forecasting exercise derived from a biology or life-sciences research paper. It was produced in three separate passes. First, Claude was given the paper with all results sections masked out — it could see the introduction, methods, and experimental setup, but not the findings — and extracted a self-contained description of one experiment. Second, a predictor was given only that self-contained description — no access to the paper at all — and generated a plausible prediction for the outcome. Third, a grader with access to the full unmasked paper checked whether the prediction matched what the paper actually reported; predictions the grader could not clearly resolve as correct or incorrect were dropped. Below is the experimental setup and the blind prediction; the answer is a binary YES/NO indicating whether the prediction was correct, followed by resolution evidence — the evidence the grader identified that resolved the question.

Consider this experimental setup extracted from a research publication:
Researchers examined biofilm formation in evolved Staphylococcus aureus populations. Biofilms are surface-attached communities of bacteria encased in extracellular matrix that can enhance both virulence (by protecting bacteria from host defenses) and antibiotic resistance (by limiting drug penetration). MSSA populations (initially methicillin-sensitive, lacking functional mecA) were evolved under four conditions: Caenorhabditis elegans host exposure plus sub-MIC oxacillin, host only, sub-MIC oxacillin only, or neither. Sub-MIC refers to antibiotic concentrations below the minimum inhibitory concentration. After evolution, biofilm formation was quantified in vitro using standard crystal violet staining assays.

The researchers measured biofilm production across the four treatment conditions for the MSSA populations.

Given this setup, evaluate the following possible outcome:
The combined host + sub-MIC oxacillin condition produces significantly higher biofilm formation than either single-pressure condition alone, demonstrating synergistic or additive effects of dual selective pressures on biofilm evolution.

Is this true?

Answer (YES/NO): NO